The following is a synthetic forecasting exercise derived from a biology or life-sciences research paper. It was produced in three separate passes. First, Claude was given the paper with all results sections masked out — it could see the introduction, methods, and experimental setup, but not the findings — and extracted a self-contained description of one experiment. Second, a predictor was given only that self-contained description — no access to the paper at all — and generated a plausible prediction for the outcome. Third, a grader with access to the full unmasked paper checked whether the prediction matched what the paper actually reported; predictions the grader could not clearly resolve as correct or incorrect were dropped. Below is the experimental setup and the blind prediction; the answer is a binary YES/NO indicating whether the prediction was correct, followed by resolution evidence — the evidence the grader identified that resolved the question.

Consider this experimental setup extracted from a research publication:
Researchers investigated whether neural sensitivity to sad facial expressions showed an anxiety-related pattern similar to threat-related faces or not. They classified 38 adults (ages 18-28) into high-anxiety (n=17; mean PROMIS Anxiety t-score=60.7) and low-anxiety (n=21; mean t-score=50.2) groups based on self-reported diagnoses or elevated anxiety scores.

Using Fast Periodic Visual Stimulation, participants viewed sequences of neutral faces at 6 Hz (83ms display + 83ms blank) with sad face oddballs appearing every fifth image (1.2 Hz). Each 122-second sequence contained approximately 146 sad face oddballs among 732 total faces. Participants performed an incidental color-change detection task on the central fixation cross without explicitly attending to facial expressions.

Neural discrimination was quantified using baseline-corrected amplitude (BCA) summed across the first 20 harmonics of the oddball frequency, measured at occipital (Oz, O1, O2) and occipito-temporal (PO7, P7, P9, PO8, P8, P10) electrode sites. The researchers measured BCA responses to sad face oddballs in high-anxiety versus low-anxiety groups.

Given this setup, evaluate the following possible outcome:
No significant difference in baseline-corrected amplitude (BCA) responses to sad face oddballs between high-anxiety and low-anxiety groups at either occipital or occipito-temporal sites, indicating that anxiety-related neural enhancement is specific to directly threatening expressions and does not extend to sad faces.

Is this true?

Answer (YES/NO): NO